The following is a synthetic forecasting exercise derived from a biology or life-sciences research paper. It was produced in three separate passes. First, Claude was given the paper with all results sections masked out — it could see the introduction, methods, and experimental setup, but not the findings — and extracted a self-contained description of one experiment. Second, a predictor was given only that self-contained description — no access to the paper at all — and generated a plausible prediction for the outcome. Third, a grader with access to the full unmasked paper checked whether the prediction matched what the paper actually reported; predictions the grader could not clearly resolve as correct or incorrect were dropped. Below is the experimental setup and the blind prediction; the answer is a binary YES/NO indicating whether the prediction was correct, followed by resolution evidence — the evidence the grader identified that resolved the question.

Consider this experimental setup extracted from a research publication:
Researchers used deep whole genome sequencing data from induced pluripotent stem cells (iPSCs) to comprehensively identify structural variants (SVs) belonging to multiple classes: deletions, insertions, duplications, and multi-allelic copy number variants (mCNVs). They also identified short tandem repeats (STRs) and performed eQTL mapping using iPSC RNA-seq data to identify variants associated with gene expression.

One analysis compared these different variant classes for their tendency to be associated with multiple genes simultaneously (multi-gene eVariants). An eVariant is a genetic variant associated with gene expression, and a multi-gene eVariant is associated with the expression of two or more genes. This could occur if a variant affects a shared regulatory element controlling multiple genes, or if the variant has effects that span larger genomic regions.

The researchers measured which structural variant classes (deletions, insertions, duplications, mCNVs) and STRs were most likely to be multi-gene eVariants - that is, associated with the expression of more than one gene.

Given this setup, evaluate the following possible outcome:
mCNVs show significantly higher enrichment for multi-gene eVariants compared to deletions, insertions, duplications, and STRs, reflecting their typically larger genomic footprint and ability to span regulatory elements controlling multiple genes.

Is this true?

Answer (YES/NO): NO